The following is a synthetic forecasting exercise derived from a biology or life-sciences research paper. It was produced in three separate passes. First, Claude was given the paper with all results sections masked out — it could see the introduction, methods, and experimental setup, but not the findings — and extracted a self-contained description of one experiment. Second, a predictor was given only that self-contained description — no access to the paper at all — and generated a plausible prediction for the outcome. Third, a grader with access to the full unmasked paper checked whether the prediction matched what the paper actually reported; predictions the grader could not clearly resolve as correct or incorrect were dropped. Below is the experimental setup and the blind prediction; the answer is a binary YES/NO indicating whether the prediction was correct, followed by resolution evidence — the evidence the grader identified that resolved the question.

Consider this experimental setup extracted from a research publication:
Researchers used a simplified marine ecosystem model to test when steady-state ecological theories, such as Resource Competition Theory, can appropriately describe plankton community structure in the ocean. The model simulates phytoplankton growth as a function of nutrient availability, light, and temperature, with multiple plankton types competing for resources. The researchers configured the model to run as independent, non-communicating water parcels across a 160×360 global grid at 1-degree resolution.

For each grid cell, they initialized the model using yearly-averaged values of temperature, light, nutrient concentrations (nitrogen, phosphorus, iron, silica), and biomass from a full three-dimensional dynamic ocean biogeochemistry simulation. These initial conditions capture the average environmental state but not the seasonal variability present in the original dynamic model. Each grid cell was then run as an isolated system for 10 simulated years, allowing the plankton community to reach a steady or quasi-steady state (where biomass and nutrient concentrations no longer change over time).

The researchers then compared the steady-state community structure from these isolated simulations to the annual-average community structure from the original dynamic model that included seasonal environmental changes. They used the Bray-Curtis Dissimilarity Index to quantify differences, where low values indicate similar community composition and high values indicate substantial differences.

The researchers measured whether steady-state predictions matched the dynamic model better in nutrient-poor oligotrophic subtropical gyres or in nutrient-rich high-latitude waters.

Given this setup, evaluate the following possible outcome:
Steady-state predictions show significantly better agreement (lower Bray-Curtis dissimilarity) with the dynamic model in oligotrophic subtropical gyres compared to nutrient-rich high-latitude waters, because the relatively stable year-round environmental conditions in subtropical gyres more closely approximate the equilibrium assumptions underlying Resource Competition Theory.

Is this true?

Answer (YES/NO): YES